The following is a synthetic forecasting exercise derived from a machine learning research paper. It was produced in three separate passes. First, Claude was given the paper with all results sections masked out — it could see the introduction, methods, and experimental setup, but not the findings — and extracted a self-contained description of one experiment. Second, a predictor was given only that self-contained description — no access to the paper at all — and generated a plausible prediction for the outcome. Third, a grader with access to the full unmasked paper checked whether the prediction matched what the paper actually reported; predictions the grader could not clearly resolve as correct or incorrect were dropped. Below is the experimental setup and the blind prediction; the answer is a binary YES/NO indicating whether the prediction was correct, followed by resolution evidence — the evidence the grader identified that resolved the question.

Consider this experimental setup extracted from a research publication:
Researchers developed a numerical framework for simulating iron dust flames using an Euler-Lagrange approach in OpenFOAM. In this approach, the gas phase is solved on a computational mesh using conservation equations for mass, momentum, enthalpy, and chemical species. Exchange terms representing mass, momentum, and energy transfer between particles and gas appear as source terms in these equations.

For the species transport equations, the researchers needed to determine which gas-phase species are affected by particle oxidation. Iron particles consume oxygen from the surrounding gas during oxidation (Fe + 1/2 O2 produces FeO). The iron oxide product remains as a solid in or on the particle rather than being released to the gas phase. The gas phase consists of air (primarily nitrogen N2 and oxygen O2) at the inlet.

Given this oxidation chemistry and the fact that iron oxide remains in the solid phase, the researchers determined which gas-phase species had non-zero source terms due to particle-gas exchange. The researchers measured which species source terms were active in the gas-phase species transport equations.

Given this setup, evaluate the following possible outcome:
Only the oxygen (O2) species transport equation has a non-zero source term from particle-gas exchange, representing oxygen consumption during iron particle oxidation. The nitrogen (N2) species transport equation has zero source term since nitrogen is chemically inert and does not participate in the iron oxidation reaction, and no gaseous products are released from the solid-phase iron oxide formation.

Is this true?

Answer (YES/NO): YES